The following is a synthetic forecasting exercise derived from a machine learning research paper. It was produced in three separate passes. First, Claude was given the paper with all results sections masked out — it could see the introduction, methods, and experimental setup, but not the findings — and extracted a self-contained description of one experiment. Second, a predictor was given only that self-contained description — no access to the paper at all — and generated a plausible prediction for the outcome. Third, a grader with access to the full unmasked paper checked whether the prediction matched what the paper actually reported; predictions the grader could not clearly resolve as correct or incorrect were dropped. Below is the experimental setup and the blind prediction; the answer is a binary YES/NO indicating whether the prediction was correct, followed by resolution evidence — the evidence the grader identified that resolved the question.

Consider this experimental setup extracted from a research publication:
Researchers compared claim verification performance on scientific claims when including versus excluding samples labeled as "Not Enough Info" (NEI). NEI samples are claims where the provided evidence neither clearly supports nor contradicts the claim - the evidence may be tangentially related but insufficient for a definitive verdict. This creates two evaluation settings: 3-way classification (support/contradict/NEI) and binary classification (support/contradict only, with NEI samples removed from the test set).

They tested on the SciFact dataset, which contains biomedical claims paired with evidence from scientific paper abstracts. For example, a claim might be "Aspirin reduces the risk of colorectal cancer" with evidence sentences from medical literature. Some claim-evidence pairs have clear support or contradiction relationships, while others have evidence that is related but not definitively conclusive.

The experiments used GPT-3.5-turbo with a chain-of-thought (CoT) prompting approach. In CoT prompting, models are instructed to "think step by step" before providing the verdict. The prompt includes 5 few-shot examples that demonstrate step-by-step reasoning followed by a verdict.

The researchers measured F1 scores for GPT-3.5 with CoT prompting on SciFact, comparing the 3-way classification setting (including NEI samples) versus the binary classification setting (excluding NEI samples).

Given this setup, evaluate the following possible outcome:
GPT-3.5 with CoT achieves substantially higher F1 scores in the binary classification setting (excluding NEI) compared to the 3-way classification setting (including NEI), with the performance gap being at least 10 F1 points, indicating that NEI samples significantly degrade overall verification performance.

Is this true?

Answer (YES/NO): YES